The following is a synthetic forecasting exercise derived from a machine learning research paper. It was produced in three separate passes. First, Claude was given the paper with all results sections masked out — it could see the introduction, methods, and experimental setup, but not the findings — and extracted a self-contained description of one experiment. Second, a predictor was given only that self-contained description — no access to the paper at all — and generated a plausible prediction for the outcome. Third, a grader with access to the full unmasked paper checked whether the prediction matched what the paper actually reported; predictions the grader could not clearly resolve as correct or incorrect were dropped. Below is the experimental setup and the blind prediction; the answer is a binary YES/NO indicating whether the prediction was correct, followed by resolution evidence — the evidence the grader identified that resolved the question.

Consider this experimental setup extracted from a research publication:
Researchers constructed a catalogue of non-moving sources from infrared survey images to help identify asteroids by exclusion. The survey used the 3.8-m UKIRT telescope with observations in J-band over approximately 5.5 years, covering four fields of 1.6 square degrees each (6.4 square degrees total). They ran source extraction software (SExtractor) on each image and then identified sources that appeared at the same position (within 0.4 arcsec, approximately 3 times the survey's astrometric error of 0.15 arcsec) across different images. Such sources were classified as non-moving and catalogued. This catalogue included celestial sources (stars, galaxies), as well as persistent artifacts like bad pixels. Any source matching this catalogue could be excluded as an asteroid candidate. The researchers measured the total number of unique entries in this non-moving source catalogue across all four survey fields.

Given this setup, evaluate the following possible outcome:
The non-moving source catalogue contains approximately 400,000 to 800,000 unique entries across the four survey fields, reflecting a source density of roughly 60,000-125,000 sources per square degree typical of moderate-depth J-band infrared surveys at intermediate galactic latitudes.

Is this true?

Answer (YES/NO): NO